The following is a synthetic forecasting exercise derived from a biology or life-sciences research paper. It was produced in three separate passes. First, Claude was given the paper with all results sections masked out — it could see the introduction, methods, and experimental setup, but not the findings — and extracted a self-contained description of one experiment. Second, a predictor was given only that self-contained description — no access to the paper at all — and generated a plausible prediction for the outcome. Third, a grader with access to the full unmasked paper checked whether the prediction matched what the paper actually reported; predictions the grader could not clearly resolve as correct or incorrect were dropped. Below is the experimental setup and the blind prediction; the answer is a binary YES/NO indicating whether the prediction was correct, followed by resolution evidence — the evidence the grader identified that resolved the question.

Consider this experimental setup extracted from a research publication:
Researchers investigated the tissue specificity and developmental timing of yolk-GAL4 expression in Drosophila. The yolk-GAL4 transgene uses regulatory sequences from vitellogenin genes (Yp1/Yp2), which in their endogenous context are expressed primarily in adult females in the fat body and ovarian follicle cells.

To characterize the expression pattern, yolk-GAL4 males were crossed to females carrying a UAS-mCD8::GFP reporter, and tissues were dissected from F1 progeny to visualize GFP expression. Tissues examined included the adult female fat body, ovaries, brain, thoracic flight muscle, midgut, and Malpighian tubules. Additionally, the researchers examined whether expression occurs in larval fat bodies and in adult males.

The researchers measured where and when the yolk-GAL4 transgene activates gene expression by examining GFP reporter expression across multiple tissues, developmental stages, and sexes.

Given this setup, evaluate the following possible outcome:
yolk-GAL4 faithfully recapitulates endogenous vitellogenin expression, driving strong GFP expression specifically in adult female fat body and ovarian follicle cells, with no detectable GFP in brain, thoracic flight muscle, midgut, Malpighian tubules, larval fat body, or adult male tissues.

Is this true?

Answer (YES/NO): NO